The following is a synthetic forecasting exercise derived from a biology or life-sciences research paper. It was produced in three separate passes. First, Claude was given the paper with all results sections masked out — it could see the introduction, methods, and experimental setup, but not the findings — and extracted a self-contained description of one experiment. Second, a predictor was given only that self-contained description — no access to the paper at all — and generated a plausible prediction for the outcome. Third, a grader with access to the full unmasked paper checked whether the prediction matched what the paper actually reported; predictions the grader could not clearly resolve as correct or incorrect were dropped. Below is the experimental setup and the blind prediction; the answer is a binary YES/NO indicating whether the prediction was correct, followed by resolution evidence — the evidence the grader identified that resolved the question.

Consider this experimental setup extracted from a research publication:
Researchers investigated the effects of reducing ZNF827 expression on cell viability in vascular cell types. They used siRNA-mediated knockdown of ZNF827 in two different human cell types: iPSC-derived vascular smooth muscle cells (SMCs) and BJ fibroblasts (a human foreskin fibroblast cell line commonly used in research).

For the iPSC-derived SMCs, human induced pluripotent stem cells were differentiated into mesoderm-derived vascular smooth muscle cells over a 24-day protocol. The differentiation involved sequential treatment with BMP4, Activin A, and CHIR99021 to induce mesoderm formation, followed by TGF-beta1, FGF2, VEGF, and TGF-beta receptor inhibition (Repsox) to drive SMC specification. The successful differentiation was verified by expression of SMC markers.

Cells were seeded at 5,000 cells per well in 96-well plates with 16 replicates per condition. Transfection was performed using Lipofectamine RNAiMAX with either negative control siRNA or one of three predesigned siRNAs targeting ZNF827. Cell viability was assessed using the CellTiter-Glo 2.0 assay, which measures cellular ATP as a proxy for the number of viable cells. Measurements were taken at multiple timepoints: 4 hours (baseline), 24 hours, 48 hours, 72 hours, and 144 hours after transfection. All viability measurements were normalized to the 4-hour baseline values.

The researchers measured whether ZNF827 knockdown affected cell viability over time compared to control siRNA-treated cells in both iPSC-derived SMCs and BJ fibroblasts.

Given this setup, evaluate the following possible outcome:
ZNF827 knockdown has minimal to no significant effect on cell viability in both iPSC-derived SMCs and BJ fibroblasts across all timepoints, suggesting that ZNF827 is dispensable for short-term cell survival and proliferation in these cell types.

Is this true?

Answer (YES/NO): NO